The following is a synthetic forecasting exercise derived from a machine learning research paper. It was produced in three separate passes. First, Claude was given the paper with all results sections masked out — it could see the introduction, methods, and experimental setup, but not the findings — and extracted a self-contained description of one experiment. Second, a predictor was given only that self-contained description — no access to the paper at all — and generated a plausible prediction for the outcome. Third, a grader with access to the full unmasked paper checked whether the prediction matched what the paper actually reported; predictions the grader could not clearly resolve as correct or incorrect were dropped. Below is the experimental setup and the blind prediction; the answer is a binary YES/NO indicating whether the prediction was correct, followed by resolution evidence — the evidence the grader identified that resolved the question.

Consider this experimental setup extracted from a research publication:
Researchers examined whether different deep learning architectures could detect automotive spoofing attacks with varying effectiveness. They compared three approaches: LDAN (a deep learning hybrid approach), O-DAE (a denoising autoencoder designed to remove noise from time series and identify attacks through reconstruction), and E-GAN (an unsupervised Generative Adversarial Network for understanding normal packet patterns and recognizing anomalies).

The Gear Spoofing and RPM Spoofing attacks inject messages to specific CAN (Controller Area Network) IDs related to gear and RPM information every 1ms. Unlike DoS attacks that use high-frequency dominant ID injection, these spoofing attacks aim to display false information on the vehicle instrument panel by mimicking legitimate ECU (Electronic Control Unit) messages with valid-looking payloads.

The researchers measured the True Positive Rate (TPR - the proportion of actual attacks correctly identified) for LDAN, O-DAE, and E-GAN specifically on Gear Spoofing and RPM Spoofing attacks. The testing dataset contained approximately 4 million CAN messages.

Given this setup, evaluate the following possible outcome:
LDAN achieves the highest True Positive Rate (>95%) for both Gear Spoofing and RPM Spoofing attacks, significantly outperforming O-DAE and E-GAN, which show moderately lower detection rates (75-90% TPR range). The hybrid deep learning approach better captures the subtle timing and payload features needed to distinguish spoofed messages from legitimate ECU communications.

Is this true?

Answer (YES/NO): NO